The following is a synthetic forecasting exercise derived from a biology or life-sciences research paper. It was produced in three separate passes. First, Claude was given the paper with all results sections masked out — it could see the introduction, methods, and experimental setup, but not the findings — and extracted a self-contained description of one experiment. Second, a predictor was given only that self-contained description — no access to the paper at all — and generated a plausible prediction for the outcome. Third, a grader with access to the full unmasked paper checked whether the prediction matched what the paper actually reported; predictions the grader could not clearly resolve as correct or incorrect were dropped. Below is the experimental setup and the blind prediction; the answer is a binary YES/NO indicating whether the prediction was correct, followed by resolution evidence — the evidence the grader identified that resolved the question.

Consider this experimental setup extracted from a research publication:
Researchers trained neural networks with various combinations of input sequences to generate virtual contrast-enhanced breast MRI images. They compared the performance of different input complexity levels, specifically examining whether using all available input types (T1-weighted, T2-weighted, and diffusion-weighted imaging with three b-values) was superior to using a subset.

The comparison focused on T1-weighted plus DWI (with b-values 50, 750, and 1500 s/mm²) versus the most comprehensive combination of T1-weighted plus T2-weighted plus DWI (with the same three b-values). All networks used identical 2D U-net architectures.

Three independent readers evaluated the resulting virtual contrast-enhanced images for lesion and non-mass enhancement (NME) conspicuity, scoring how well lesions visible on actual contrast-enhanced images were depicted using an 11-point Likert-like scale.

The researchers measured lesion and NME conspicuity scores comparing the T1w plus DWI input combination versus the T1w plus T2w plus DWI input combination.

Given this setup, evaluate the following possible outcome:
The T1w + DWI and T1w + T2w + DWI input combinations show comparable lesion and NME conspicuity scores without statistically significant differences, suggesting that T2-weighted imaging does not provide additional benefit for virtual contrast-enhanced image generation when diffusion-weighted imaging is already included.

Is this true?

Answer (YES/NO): YES